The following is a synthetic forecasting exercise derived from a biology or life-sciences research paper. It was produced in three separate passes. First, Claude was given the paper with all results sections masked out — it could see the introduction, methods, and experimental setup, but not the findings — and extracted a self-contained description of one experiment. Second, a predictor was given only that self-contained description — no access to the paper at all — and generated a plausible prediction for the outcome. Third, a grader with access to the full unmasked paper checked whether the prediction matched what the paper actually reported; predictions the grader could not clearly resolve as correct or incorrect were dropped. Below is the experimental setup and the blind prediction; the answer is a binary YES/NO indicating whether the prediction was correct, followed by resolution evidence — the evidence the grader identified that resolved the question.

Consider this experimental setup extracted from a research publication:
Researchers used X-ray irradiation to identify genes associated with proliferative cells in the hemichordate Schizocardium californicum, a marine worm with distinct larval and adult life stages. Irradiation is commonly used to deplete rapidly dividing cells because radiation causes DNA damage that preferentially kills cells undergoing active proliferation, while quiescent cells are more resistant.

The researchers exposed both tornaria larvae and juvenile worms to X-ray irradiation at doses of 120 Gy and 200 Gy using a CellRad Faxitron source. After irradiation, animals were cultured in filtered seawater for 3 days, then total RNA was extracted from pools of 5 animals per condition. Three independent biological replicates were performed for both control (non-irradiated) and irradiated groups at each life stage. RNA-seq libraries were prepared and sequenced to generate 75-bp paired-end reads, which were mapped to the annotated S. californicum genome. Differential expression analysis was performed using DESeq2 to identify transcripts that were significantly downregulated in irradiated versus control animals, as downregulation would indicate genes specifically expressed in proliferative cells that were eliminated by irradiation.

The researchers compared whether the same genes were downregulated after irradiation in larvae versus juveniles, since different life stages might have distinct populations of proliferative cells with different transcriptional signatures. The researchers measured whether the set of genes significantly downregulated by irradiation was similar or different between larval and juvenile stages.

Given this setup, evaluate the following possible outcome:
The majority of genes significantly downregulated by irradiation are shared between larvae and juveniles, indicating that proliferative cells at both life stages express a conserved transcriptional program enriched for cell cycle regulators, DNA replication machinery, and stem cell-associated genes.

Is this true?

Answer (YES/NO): NO